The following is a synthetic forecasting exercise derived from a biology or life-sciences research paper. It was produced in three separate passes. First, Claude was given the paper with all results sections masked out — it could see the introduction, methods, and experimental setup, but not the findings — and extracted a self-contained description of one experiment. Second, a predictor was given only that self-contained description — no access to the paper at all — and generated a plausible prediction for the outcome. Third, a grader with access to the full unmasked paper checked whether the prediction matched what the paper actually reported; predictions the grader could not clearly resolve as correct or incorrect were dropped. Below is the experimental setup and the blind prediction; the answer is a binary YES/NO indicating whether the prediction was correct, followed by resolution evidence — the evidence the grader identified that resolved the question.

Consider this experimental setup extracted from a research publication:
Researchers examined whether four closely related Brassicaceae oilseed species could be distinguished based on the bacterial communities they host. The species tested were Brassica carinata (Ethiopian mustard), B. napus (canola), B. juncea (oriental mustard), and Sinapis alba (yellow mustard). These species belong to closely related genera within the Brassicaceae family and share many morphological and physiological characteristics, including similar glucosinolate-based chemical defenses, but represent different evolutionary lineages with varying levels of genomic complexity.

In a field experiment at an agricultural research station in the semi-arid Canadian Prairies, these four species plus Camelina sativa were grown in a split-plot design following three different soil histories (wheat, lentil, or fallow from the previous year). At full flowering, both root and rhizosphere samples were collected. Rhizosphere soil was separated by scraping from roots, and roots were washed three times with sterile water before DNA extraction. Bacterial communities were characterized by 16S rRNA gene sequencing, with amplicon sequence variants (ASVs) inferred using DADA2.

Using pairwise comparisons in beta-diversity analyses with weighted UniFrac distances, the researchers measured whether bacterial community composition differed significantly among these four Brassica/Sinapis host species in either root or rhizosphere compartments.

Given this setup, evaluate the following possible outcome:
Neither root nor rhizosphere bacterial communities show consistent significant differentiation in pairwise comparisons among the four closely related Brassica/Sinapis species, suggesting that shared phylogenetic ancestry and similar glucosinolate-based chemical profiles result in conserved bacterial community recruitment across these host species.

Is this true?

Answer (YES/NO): YES